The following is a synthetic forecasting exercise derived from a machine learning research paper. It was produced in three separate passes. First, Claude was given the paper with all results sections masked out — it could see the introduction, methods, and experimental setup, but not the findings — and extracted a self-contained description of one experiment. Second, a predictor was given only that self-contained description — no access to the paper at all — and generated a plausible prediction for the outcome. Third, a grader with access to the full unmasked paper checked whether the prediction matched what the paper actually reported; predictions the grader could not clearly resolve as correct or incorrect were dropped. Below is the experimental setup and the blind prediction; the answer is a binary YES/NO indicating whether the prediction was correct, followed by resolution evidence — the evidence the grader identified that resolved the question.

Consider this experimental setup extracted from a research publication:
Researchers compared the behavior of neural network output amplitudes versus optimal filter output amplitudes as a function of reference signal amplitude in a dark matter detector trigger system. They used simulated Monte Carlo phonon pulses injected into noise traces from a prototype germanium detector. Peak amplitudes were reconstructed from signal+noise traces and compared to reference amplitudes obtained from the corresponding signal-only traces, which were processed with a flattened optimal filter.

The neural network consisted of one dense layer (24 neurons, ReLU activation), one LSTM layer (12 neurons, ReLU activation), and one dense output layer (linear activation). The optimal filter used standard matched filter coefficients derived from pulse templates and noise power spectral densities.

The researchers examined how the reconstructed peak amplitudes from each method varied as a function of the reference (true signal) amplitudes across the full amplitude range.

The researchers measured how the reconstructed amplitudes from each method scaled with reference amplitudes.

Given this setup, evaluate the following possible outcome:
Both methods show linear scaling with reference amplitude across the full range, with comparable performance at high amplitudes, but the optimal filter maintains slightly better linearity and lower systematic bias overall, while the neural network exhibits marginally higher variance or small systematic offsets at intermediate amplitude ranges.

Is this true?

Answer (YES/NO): NO